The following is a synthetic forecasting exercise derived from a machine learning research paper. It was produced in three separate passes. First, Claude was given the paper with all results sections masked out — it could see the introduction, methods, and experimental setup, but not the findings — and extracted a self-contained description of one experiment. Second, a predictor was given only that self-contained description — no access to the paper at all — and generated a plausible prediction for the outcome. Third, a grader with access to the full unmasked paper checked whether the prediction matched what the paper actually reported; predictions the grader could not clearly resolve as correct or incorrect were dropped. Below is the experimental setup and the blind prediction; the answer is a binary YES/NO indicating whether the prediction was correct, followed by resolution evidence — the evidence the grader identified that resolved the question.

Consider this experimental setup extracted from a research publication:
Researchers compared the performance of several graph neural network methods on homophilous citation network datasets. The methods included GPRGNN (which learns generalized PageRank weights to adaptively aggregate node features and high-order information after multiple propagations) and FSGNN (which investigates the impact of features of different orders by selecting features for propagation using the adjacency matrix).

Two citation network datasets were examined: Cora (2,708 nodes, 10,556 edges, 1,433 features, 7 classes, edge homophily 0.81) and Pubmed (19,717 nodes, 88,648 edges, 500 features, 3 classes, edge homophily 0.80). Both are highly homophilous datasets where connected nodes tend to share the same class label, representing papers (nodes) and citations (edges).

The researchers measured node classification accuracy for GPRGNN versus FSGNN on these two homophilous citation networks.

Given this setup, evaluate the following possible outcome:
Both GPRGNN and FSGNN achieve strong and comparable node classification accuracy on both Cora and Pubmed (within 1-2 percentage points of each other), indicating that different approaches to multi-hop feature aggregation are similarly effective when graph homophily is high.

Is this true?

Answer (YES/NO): YES